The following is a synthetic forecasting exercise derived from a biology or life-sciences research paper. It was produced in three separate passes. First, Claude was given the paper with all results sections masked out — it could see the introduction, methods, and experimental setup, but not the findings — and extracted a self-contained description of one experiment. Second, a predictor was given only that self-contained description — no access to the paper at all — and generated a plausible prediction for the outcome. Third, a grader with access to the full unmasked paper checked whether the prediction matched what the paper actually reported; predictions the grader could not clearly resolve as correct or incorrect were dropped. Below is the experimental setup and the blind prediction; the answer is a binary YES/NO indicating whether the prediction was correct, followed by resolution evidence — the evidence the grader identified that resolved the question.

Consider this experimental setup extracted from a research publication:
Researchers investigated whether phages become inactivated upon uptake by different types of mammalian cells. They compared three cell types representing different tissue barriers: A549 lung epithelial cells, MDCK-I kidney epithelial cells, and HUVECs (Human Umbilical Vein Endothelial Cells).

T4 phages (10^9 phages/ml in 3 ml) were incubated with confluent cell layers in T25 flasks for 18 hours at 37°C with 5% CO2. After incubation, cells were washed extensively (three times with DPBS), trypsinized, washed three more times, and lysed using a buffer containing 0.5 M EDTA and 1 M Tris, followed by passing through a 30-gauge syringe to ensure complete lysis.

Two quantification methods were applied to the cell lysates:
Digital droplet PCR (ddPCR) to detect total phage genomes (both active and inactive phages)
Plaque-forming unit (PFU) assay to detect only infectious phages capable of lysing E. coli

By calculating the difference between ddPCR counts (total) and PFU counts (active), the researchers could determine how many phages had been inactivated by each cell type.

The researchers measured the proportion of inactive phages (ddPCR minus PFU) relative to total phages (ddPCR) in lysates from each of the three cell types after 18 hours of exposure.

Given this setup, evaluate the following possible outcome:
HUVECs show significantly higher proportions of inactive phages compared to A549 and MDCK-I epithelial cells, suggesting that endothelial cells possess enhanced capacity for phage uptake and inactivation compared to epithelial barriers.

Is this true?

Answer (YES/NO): NO